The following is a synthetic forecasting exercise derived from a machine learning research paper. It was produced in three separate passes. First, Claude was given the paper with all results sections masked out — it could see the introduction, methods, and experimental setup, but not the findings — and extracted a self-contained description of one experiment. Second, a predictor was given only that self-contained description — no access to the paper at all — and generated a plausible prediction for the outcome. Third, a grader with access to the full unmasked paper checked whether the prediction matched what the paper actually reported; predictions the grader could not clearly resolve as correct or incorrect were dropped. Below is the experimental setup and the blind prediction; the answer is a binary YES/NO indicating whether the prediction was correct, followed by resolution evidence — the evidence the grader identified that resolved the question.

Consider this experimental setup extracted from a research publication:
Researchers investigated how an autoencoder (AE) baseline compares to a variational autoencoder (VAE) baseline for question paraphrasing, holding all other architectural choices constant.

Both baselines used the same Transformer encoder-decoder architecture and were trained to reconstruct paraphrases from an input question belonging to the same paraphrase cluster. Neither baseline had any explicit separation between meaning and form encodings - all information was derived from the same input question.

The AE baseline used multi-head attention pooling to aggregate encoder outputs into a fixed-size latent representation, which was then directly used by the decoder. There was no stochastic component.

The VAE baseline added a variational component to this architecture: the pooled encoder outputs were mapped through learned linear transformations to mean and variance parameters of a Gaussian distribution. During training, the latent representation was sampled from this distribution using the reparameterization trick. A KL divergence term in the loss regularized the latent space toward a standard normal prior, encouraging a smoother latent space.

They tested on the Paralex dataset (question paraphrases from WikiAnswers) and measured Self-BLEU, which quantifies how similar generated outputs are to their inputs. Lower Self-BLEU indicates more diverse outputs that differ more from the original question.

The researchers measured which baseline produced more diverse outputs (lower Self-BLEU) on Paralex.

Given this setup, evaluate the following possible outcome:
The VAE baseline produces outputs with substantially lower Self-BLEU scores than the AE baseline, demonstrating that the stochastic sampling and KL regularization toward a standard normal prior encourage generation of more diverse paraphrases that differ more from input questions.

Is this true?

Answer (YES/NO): YES